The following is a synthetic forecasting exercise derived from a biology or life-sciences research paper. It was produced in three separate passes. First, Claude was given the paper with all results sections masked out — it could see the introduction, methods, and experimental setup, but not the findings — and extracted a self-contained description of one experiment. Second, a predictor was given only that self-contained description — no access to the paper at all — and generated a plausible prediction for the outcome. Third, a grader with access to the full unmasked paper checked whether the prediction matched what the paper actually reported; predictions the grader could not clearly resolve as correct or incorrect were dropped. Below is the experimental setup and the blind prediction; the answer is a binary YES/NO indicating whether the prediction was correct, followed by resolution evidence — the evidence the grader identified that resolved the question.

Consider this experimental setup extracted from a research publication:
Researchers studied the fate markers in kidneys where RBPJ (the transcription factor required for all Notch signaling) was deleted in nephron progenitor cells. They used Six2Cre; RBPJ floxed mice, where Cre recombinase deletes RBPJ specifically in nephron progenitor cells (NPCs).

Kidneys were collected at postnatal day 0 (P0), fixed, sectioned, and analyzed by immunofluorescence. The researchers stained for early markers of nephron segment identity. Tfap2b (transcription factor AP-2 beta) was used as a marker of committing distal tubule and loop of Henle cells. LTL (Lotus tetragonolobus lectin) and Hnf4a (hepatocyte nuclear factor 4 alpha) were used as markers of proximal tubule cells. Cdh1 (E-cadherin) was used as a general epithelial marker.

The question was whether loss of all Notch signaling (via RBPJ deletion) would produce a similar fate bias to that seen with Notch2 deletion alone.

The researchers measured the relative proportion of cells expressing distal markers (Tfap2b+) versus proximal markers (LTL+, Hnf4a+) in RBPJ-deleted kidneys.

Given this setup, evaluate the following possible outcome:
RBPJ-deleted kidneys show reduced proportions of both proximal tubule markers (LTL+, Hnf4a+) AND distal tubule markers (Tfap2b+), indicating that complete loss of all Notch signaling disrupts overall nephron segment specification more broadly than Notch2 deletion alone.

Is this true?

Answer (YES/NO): NO